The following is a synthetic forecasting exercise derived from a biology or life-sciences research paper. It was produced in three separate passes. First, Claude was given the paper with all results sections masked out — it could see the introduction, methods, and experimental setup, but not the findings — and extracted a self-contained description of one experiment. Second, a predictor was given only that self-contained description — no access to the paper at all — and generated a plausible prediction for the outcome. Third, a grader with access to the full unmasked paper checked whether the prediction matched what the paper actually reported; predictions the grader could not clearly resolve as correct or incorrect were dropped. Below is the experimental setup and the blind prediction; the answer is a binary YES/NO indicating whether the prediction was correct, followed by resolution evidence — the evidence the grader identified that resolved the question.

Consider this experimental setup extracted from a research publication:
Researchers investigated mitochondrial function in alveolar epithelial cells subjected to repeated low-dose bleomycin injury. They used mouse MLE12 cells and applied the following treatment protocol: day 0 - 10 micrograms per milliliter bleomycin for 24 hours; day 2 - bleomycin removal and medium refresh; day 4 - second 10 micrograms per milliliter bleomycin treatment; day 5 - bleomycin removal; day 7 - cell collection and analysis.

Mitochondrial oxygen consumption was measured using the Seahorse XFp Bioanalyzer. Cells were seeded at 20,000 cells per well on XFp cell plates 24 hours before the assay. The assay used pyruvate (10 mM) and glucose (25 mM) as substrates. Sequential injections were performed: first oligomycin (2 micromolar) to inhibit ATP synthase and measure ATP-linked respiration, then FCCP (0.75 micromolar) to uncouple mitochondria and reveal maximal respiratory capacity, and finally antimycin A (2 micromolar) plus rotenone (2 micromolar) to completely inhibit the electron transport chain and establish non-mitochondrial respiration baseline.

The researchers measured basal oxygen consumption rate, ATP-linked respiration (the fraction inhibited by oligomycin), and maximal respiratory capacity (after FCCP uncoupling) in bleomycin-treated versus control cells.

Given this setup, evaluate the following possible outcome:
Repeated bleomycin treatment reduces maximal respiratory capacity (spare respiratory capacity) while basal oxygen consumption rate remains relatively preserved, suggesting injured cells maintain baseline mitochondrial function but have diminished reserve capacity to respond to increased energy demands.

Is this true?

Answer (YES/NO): NO